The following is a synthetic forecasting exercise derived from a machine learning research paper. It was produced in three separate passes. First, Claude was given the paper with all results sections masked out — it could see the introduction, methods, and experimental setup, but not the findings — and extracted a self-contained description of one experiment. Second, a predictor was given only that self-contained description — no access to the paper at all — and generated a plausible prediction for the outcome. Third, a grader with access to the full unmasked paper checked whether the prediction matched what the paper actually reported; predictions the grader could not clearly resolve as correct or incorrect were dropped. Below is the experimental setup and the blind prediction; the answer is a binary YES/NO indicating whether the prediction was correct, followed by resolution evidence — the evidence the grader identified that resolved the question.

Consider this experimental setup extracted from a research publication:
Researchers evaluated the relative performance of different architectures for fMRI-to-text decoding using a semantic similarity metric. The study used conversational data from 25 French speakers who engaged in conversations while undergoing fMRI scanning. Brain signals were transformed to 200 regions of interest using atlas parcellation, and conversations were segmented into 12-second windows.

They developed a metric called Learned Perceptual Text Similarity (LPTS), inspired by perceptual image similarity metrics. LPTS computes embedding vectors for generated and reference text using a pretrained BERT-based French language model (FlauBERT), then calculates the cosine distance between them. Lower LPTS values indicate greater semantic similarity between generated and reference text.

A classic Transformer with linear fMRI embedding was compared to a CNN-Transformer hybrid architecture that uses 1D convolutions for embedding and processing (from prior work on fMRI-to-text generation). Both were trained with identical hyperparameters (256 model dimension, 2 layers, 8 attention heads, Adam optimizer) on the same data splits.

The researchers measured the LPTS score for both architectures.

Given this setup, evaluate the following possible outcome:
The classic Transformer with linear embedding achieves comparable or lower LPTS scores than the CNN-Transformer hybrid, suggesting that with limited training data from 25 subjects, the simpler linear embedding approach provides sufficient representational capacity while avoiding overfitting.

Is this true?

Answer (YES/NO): YES